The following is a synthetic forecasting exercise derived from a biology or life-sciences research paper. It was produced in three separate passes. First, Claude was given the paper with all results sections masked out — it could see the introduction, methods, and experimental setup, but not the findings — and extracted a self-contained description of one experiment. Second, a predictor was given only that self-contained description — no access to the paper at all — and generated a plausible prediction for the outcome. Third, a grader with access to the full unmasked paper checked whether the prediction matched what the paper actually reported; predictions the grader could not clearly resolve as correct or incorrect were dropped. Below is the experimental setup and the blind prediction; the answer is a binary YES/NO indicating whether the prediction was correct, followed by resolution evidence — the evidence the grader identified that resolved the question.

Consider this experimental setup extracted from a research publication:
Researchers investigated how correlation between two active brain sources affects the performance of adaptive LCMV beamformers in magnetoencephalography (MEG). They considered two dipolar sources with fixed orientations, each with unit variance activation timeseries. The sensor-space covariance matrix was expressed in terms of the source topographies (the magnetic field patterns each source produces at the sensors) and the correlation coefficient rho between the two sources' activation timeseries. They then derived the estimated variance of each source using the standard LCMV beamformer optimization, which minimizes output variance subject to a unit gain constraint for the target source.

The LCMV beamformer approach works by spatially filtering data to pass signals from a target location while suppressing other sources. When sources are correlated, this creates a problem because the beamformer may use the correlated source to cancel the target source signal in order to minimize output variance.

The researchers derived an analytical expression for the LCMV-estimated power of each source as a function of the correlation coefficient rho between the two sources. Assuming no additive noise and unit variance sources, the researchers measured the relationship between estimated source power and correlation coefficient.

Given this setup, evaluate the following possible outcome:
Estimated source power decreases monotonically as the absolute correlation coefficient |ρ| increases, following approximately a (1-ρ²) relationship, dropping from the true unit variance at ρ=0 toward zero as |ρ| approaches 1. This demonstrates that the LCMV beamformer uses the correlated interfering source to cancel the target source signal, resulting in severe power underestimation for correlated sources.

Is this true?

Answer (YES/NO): YES